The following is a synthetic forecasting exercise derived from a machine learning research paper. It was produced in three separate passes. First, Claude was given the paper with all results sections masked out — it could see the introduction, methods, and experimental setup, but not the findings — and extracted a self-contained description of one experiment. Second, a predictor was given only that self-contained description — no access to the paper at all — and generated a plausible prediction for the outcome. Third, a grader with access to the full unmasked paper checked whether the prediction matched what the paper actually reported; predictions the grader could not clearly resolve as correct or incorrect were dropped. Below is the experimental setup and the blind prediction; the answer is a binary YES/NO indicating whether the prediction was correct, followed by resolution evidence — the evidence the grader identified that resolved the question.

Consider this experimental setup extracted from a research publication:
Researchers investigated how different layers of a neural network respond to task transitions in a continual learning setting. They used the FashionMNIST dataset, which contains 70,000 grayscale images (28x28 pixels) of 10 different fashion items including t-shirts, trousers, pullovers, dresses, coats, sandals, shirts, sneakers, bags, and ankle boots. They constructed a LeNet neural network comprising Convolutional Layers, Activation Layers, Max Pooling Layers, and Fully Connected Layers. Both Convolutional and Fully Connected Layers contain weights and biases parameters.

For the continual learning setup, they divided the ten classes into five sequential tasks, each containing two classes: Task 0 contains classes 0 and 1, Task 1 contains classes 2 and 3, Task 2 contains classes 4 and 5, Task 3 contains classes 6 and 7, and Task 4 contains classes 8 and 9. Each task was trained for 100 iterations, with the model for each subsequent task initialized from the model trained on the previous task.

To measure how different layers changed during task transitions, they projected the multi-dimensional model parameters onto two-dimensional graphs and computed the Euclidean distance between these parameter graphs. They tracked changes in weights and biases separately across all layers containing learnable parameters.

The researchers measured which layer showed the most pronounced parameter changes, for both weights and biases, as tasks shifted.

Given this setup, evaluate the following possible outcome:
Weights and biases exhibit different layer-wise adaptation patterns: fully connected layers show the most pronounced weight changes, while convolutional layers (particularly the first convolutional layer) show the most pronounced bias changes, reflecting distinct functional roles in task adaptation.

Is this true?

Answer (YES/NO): NO